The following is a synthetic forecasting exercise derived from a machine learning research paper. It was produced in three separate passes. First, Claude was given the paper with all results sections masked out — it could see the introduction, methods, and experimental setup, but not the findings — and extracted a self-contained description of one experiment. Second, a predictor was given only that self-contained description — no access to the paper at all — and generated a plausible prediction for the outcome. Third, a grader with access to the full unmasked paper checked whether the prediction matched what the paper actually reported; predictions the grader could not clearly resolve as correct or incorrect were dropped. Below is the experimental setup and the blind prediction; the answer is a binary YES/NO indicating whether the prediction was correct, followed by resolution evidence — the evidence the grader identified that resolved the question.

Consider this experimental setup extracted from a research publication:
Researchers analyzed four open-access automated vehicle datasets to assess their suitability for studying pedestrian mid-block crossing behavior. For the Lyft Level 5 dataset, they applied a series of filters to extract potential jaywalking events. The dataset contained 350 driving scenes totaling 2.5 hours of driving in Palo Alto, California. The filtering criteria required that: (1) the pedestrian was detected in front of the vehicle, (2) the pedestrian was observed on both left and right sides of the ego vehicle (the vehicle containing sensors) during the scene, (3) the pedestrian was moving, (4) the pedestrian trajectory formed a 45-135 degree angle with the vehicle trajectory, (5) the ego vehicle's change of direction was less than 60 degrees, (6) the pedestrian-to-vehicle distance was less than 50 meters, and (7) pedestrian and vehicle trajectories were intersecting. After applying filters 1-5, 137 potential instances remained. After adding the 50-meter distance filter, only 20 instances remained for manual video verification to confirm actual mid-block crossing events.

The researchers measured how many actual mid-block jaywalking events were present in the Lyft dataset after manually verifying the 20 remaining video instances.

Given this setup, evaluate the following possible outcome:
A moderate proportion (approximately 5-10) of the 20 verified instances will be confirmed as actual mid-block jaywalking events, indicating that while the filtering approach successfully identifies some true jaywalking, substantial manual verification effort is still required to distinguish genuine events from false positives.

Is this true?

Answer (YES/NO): NO